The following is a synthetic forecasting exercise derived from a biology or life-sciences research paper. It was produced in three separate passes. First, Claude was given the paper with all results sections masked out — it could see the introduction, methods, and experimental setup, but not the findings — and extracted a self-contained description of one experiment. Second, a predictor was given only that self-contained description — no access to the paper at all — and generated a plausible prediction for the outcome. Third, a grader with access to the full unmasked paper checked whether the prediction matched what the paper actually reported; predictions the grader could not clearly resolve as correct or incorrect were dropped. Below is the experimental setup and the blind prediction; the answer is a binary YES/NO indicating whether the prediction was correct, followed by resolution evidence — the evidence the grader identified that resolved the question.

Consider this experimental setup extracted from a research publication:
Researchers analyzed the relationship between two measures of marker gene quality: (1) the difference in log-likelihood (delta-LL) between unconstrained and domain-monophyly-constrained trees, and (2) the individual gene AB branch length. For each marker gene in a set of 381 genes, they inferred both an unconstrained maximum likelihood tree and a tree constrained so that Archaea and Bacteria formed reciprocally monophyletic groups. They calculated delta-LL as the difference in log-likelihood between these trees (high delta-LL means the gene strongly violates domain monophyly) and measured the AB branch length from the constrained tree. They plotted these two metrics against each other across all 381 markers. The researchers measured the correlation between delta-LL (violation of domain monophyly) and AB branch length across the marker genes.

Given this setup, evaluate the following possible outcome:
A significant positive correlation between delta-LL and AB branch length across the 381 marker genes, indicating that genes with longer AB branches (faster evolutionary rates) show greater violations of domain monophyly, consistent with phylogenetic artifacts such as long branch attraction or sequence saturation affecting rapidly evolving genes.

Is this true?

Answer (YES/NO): NO